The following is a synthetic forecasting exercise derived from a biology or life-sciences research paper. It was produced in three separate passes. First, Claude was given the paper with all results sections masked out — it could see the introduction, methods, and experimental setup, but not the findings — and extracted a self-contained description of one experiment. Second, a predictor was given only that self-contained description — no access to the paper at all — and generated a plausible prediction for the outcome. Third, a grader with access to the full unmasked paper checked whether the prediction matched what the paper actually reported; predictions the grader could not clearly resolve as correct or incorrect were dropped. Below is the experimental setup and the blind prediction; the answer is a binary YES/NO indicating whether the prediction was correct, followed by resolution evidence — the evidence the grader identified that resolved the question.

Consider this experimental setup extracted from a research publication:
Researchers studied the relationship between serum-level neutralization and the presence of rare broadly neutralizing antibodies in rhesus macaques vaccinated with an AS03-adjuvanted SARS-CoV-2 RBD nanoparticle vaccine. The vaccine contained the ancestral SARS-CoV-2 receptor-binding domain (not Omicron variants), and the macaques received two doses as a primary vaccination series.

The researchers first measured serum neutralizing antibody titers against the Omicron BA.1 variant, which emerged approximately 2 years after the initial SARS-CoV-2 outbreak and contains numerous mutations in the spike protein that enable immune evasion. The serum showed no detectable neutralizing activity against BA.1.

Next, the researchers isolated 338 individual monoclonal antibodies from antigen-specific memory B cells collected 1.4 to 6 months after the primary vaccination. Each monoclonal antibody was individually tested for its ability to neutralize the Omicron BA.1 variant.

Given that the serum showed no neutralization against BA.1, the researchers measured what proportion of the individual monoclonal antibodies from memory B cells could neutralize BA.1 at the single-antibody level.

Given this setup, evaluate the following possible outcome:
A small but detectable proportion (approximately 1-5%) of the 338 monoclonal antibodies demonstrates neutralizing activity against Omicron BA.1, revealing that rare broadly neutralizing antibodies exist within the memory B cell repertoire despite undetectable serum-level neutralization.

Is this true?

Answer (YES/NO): YES